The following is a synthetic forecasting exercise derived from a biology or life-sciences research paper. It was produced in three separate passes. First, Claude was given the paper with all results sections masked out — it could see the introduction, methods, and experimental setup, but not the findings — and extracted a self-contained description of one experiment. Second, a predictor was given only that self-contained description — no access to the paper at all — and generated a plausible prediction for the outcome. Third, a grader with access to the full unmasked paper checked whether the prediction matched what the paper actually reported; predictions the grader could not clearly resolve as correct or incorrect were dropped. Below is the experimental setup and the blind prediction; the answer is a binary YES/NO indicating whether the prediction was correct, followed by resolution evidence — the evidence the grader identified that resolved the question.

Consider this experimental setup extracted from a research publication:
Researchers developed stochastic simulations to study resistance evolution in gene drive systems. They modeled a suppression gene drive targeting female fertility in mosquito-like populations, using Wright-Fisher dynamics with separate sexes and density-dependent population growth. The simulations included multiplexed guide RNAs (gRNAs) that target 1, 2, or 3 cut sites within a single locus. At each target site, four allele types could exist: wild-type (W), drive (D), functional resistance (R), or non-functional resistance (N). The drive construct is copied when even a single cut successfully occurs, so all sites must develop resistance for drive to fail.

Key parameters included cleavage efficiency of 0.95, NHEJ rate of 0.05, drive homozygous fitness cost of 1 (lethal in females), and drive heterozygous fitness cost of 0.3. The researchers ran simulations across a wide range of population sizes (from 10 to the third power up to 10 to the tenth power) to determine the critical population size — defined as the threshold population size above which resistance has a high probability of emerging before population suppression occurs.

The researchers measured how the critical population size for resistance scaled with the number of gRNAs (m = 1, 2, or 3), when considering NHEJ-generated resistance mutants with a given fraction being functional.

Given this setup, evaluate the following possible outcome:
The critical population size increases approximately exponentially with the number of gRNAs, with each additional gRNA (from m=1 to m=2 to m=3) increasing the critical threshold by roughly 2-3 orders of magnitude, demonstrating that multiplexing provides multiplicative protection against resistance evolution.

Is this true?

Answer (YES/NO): YES